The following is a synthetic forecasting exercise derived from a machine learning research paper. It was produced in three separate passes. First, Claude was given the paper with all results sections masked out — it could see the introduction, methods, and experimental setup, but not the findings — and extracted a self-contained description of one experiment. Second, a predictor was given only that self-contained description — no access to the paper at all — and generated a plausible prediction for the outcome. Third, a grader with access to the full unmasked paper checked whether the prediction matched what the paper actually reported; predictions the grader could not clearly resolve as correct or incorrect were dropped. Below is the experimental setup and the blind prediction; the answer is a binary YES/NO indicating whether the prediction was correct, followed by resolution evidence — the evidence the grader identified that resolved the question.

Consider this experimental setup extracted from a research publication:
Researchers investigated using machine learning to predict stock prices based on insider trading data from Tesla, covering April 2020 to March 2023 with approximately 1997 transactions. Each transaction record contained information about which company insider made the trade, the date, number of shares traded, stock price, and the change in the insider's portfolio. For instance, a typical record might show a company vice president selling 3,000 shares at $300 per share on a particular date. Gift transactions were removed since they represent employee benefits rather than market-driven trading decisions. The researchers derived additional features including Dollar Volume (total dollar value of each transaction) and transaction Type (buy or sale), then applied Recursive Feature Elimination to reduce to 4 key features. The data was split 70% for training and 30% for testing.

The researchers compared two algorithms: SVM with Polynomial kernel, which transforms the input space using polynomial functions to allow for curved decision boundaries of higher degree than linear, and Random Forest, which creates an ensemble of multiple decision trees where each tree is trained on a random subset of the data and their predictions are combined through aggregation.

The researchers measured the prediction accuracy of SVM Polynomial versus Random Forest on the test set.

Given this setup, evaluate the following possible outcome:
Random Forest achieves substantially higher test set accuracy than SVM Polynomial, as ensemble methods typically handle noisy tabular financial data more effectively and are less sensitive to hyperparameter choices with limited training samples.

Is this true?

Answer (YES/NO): NO